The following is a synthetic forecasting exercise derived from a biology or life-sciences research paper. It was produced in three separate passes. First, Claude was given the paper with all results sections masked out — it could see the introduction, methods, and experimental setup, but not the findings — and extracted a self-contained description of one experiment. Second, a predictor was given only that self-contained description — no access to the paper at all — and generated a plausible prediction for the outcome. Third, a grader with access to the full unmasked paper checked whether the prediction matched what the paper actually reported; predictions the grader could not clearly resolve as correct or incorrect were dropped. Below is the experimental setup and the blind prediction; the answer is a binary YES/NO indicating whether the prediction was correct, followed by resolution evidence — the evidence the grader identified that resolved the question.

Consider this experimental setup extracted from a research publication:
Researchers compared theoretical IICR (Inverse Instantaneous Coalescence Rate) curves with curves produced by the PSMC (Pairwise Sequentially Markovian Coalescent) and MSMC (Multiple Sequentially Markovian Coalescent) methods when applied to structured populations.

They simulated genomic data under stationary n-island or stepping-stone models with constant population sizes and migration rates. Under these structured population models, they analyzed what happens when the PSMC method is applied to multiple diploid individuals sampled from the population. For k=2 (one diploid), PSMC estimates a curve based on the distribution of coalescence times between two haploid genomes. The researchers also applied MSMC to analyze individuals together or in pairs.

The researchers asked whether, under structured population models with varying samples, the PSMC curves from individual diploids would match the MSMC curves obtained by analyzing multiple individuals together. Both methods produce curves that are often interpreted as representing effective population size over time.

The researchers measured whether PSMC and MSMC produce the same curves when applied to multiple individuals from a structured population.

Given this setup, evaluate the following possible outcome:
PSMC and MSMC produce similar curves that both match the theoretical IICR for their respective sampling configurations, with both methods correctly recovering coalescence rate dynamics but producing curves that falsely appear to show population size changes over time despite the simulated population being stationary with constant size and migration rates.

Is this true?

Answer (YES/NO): NO